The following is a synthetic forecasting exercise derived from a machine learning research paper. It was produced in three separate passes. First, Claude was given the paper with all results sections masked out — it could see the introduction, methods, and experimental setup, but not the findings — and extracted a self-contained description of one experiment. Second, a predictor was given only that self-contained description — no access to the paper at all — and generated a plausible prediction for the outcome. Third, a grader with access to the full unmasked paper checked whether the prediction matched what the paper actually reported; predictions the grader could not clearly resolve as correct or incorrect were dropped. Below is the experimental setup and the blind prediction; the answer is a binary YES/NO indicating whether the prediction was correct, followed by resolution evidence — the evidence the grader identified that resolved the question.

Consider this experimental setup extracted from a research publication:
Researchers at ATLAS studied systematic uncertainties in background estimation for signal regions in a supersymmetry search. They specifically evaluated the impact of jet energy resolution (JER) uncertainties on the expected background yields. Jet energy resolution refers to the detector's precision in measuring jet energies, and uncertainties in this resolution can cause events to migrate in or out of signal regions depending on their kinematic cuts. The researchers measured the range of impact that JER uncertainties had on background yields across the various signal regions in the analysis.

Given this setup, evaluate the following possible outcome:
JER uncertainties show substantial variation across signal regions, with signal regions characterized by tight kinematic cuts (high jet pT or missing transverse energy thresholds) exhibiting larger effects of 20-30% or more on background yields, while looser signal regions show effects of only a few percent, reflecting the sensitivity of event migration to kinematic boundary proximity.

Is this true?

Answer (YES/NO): NO